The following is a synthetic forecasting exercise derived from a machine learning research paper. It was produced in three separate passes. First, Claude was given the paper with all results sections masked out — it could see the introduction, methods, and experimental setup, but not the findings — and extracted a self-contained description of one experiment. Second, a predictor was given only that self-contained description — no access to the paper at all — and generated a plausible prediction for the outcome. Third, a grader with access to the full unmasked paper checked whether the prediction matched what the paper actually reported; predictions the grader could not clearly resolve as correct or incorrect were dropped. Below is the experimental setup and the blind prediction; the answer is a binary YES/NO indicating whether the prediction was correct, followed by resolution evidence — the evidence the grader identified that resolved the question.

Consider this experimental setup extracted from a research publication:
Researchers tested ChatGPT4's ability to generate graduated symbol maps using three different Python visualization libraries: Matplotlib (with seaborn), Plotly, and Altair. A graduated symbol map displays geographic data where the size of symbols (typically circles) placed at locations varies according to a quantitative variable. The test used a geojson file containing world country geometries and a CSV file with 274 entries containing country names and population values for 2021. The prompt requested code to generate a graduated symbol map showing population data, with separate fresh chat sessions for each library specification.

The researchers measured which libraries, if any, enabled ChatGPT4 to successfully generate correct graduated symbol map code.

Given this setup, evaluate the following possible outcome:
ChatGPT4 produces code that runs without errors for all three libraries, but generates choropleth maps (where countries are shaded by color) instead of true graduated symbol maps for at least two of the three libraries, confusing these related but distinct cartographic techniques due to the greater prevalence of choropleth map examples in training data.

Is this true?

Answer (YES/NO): NO